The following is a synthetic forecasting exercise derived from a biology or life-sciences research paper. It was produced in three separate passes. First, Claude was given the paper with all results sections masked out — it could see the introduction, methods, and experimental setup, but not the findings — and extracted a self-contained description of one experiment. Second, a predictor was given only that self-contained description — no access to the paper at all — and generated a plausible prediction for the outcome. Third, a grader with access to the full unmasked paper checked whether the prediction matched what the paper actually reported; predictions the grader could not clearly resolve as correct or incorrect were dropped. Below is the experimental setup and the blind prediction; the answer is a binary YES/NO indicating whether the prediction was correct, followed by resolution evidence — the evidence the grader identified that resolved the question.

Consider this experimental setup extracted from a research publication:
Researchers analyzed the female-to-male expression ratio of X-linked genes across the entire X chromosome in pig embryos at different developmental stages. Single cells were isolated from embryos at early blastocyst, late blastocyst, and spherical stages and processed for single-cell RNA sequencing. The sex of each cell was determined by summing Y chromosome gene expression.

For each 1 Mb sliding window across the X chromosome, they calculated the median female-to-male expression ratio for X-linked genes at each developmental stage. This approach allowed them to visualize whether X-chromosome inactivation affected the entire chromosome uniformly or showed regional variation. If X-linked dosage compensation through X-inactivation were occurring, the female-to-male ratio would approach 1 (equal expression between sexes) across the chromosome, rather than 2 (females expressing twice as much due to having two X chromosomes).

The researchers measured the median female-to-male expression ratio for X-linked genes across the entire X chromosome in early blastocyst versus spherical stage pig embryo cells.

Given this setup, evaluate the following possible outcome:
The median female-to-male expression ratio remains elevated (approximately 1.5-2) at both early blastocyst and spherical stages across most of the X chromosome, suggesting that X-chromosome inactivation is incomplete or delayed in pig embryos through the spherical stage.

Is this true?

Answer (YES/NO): NO